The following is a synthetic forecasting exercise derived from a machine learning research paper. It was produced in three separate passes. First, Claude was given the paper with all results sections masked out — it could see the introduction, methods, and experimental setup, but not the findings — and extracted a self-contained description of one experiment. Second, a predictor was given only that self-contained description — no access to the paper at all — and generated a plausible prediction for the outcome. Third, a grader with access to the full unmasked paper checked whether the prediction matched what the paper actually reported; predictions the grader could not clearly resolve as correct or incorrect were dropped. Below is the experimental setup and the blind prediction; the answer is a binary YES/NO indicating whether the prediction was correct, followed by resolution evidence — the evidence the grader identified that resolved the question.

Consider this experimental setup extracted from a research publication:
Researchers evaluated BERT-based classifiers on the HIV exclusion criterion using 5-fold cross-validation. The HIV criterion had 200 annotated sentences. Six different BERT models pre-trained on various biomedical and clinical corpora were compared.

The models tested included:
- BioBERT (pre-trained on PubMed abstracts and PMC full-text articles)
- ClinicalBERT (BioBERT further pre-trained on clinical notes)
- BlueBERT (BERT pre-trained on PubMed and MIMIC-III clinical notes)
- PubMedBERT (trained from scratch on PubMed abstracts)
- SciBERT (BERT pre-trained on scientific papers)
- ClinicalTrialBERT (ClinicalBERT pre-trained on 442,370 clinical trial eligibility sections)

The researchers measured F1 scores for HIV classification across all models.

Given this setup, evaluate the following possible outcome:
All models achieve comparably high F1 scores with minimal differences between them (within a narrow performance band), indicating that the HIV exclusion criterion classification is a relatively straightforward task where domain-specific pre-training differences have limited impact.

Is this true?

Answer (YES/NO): YES